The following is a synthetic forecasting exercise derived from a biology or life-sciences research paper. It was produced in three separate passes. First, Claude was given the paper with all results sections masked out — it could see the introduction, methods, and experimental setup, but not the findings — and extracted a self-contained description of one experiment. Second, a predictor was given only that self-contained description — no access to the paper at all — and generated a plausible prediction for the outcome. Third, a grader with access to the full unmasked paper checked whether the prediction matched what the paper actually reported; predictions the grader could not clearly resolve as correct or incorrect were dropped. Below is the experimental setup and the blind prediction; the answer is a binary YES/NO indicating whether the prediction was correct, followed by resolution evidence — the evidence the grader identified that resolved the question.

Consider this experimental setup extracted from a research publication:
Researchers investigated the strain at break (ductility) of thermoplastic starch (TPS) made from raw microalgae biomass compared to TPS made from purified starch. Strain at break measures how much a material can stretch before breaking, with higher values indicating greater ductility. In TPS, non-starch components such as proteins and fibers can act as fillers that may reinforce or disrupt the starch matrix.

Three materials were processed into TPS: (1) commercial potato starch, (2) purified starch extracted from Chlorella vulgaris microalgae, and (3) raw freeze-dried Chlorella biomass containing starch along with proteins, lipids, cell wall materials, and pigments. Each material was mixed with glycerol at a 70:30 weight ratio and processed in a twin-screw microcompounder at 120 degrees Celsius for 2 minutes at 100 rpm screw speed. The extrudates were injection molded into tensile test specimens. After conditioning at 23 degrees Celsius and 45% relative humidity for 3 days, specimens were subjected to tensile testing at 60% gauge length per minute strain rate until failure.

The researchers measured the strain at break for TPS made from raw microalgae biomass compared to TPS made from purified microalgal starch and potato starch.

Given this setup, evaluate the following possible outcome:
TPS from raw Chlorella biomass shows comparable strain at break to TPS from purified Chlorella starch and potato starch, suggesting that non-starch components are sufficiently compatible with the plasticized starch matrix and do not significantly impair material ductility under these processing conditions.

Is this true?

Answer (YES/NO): NO